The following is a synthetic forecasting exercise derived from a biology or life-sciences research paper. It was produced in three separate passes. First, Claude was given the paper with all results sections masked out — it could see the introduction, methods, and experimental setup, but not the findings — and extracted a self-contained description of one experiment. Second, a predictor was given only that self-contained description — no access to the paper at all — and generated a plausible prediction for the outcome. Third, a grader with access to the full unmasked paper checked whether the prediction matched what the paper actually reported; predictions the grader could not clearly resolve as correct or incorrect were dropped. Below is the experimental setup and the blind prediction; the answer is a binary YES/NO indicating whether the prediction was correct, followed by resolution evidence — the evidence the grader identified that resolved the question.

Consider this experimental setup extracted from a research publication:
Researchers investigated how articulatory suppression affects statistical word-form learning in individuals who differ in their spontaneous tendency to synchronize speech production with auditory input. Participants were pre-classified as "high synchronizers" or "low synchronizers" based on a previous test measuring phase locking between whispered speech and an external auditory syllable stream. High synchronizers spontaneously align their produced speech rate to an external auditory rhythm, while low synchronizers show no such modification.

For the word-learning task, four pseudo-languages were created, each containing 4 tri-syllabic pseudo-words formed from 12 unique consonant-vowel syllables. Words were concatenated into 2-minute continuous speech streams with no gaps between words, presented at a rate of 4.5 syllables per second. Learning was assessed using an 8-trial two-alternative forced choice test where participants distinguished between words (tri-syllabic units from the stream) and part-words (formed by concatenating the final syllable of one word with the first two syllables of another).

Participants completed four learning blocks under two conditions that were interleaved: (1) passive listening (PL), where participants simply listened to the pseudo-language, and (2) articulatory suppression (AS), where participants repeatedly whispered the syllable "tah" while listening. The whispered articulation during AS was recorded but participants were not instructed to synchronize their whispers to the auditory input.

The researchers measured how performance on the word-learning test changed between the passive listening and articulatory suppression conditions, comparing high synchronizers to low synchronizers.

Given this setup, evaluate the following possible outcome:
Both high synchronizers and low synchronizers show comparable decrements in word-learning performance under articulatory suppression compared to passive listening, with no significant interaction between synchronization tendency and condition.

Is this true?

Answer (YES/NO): NO